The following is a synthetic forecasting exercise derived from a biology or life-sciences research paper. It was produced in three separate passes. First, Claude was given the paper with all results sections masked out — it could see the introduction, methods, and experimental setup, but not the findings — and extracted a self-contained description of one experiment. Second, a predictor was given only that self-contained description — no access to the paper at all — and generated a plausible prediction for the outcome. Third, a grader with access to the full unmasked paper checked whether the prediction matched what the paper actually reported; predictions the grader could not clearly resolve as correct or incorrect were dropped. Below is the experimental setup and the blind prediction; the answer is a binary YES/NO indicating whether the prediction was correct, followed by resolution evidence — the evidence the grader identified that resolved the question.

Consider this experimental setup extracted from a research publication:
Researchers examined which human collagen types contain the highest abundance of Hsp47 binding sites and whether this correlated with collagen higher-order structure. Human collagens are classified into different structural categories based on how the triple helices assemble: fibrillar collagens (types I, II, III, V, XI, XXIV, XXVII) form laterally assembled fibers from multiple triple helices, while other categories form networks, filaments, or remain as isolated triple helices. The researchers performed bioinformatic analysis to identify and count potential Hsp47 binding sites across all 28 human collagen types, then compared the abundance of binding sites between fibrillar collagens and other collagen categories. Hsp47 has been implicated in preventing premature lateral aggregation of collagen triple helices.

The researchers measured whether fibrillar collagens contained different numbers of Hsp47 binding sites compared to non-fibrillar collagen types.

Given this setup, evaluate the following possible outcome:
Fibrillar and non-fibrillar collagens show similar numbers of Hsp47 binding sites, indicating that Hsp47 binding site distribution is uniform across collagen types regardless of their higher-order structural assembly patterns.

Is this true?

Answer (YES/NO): NO